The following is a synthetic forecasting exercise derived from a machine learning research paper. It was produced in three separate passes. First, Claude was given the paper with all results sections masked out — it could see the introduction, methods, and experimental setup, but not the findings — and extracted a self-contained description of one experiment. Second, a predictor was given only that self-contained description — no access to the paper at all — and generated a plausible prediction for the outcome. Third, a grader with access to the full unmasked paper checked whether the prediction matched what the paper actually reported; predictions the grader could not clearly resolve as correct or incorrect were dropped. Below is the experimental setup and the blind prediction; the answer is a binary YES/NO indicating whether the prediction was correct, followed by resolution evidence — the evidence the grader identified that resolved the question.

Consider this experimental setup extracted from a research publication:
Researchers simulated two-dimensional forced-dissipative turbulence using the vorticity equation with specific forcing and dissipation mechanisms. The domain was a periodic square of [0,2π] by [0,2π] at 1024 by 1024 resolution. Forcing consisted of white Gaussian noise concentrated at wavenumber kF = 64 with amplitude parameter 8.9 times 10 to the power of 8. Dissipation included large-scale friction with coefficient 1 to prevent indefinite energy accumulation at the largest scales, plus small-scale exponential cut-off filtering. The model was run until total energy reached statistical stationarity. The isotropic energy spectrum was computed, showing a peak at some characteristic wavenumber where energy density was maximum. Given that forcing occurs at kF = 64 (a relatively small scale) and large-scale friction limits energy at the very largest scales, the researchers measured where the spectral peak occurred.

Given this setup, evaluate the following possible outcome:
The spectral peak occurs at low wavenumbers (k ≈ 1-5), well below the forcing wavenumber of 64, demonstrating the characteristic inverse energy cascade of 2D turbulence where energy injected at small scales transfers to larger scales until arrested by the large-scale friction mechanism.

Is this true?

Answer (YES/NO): NO